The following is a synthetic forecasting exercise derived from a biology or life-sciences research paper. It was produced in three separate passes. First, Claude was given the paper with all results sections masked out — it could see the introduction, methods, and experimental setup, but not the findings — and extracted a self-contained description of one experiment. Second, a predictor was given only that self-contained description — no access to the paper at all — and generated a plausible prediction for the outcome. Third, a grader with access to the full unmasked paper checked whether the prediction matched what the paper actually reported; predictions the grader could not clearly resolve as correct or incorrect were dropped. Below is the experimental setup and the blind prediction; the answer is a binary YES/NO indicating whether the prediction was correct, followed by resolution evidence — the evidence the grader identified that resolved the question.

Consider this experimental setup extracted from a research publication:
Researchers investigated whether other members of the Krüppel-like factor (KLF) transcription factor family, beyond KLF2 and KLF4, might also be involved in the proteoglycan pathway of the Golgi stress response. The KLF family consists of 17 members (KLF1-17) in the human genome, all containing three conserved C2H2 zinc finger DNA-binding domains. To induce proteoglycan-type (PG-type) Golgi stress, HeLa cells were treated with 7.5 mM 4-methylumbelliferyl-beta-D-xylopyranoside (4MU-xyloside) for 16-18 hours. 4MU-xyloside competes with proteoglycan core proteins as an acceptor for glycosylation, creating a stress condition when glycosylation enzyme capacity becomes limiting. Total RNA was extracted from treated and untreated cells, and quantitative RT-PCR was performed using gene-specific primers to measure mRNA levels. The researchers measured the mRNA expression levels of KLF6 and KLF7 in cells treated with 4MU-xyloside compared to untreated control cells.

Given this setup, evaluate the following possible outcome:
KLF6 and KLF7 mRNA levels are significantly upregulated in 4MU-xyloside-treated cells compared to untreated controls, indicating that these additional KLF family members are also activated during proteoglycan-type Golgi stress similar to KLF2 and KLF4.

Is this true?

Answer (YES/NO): YES